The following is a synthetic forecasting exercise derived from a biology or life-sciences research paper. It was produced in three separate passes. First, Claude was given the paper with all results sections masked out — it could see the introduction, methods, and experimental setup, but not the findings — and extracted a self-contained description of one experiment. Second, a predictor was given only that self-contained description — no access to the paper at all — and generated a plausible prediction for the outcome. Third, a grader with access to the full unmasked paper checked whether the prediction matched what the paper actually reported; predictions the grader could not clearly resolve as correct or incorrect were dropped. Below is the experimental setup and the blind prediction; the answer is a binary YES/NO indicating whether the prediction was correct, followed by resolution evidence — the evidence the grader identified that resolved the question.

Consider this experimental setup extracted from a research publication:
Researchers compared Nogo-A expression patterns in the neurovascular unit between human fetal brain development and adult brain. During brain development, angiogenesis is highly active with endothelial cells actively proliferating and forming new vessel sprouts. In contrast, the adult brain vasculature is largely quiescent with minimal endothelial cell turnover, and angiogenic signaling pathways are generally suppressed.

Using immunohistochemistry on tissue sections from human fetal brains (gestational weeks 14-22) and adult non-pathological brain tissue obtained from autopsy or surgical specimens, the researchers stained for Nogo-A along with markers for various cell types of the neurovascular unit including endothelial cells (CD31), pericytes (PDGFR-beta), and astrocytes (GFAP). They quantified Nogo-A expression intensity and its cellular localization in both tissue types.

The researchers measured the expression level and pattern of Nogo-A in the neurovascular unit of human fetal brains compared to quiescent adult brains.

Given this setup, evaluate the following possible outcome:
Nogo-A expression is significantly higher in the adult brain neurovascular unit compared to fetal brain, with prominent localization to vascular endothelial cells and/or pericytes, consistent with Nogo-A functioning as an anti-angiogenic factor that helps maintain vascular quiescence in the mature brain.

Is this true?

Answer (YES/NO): NO